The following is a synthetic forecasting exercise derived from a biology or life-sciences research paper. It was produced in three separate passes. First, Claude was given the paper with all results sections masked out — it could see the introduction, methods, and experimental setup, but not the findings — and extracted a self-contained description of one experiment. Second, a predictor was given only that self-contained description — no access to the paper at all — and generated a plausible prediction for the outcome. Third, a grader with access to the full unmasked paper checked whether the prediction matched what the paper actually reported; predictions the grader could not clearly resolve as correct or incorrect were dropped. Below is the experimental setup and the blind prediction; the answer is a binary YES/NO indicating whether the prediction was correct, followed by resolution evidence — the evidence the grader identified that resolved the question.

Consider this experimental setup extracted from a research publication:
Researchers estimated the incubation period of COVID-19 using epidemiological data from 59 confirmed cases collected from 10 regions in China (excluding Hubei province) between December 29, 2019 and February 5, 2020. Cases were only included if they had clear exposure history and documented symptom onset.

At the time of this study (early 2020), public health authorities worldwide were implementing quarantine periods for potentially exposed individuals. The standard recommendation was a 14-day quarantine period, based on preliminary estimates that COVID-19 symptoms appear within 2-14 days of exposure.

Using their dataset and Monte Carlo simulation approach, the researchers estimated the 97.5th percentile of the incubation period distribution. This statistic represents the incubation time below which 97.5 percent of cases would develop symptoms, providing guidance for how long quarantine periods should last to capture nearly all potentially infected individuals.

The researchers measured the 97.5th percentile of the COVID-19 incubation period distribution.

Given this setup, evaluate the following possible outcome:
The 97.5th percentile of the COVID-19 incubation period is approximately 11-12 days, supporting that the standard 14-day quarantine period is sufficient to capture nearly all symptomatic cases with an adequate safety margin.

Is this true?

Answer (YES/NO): NO